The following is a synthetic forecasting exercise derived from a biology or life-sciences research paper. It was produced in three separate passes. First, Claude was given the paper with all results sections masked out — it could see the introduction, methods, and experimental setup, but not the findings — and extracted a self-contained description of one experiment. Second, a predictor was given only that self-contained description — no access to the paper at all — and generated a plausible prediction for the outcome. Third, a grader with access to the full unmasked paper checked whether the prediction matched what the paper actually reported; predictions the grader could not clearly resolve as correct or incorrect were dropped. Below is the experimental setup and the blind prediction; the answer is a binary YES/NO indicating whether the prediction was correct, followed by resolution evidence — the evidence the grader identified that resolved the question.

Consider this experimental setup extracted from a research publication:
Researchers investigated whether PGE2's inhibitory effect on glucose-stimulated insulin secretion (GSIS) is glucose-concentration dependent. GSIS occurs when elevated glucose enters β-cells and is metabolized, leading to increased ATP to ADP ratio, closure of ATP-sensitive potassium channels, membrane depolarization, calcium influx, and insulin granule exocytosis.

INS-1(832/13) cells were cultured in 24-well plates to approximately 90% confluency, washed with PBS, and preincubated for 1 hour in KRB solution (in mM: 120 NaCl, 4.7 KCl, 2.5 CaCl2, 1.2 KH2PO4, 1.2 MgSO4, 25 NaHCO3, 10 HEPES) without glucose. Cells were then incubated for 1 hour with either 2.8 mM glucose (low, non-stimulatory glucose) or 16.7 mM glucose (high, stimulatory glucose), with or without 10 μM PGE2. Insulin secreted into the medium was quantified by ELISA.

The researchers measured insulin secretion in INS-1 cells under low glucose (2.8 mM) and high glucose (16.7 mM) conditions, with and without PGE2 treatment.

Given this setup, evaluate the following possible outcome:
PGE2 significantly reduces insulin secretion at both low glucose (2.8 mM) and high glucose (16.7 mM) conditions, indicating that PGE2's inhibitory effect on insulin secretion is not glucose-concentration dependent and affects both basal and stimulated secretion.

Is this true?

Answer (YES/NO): NO